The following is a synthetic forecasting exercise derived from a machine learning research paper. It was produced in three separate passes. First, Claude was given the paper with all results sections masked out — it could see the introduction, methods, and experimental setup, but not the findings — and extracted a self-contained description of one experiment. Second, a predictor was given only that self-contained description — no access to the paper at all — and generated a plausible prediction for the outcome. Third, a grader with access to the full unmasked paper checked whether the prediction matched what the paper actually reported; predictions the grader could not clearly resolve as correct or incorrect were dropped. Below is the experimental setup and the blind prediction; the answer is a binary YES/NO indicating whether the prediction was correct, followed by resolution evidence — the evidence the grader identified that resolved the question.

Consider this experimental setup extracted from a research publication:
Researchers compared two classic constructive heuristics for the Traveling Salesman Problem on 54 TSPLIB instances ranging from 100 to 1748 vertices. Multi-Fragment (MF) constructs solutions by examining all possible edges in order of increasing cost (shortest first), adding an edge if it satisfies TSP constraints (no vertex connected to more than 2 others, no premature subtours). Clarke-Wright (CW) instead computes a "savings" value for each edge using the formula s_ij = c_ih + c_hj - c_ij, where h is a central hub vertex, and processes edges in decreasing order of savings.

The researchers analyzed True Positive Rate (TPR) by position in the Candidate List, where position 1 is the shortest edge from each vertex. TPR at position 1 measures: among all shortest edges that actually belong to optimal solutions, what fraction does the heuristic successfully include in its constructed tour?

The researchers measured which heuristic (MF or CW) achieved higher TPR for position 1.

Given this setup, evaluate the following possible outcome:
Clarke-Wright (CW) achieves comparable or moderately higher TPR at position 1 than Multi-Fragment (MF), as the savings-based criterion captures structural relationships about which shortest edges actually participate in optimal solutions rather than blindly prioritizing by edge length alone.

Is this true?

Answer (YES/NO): NO